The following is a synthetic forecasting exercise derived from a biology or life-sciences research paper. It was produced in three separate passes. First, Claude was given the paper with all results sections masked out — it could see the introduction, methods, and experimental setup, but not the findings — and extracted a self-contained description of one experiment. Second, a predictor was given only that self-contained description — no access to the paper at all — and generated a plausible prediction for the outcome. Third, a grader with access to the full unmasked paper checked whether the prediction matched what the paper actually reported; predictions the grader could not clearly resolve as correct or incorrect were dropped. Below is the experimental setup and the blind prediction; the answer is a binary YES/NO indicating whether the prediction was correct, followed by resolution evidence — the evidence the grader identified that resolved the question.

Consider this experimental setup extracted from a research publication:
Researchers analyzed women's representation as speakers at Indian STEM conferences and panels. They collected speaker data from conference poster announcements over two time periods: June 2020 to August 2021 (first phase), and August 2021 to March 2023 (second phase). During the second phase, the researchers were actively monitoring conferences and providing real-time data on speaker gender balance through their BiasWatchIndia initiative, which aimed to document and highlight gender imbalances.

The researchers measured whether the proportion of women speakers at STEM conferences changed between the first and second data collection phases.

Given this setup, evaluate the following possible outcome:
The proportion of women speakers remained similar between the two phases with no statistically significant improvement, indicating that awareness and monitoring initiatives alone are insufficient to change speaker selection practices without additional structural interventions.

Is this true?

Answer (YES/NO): NO